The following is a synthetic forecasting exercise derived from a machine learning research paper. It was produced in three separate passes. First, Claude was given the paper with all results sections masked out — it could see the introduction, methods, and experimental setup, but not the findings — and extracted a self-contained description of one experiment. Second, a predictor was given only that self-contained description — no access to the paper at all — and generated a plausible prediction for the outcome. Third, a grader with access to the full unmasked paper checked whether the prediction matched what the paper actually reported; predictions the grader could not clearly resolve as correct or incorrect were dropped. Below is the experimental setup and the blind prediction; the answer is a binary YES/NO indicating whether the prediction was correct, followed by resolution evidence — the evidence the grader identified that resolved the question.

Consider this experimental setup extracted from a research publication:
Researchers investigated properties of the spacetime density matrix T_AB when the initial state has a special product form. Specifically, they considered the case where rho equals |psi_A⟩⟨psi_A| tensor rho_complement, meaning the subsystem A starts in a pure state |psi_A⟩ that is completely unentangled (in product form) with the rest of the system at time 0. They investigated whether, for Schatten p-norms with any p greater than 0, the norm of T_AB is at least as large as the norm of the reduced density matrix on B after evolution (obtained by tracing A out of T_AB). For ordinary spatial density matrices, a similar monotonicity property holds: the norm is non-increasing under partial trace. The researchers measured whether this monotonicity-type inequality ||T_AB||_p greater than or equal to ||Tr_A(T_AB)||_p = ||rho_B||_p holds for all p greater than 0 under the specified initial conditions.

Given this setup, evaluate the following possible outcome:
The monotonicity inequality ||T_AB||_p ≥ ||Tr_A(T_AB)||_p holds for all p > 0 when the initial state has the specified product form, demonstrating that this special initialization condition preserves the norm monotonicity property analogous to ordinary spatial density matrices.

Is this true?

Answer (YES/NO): YES